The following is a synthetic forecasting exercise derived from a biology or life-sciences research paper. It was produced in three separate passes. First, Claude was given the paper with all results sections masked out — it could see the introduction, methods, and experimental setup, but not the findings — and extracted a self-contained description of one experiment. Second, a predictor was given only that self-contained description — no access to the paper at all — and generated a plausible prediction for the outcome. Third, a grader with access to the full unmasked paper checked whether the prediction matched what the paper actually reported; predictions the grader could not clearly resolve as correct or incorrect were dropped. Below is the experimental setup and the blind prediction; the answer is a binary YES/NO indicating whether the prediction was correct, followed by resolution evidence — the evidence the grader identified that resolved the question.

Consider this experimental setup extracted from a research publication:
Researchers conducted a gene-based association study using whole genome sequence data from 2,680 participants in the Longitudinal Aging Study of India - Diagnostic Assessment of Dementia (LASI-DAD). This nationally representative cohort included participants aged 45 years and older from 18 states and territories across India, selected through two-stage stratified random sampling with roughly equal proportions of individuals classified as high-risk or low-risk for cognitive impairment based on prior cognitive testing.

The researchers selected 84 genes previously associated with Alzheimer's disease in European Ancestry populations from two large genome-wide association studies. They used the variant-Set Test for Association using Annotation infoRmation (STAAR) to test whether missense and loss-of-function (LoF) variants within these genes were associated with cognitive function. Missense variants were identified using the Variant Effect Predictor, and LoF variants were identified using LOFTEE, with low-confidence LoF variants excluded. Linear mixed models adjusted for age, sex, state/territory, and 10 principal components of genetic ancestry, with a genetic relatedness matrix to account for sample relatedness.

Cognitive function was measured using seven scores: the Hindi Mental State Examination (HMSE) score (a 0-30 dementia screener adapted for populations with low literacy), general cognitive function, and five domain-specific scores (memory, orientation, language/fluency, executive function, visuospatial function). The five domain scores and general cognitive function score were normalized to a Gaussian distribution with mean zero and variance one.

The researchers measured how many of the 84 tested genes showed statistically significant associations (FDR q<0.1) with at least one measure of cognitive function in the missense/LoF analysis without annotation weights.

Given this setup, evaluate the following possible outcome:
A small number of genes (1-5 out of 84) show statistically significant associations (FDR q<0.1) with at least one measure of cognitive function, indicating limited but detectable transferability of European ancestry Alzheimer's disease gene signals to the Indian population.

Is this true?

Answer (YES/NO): YES